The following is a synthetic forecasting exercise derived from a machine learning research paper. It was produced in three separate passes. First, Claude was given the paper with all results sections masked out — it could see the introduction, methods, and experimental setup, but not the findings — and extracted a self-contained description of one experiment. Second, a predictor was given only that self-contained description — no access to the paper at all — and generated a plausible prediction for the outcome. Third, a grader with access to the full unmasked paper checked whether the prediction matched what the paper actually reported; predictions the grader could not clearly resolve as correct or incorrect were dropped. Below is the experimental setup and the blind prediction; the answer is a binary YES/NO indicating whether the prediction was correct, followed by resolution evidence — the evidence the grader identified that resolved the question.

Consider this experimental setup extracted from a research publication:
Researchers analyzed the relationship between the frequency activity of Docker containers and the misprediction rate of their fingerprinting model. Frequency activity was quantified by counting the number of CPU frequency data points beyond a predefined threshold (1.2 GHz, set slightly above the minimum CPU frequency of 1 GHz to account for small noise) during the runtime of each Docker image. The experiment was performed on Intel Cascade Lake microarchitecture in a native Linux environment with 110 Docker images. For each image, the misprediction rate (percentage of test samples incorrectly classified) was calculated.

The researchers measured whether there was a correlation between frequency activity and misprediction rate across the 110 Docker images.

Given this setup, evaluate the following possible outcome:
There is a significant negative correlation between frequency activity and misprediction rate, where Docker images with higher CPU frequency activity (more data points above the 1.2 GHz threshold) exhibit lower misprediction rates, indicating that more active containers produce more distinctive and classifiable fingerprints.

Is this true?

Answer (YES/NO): YES